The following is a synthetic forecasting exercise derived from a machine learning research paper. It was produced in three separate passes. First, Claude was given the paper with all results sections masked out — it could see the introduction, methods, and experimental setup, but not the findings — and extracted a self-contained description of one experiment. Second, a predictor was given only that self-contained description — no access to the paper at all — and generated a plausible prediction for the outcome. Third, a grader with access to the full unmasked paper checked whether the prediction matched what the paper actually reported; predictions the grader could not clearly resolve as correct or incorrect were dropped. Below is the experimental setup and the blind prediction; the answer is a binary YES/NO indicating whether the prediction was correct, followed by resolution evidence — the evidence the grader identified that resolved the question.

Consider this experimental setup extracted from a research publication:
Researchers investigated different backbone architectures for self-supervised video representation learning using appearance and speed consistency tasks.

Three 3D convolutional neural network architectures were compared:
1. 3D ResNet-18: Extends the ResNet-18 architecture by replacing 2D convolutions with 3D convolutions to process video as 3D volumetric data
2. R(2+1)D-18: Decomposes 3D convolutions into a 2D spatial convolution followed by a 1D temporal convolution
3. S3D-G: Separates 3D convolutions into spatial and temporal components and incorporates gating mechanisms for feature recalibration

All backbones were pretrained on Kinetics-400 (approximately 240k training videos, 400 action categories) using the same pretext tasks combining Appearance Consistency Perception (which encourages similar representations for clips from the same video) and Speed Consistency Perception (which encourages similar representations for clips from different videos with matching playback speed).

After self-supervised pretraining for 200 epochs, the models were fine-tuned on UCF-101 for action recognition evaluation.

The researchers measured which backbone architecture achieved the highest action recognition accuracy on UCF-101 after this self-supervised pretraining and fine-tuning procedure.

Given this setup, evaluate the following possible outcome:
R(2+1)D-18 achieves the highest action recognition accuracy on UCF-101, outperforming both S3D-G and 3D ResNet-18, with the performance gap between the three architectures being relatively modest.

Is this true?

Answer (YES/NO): NO